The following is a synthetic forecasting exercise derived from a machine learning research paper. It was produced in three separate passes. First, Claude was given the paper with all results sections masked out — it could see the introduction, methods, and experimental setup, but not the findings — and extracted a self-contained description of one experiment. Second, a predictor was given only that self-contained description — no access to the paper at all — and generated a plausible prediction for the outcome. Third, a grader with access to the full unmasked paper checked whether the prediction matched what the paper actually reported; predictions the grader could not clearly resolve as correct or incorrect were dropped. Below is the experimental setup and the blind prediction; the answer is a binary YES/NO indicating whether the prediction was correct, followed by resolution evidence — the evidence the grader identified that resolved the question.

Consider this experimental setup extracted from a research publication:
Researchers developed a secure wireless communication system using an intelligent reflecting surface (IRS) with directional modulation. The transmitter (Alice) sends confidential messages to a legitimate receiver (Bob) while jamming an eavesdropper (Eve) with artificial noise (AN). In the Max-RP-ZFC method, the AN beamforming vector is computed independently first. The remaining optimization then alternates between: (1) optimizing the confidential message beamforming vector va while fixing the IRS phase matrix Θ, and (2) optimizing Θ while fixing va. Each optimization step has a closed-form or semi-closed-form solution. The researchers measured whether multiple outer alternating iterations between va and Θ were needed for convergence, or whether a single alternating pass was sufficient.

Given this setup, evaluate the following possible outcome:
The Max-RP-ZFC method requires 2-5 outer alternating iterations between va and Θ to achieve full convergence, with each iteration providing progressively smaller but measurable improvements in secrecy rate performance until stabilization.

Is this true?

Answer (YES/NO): NO